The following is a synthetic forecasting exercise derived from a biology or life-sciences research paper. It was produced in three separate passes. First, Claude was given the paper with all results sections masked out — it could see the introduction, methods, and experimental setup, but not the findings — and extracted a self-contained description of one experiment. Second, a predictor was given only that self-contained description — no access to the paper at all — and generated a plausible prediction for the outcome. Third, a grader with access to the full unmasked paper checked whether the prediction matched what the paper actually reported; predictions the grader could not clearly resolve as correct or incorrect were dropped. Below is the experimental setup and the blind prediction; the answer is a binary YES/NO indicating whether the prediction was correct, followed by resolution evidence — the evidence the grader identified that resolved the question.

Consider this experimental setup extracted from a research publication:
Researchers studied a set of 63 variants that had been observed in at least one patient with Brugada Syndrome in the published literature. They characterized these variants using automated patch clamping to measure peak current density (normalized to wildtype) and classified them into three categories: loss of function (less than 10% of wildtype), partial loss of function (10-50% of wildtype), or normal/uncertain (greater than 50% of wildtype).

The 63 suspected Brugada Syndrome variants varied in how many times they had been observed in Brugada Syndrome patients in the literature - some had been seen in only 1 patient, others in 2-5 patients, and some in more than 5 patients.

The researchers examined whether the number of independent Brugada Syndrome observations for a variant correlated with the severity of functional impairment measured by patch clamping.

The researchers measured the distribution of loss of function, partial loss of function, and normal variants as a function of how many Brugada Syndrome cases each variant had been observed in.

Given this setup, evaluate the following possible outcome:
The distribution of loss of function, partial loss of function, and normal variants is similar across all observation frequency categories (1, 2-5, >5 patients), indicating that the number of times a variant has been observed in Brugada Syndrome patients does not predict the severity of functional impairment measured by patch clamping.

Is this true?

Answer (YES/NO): NO